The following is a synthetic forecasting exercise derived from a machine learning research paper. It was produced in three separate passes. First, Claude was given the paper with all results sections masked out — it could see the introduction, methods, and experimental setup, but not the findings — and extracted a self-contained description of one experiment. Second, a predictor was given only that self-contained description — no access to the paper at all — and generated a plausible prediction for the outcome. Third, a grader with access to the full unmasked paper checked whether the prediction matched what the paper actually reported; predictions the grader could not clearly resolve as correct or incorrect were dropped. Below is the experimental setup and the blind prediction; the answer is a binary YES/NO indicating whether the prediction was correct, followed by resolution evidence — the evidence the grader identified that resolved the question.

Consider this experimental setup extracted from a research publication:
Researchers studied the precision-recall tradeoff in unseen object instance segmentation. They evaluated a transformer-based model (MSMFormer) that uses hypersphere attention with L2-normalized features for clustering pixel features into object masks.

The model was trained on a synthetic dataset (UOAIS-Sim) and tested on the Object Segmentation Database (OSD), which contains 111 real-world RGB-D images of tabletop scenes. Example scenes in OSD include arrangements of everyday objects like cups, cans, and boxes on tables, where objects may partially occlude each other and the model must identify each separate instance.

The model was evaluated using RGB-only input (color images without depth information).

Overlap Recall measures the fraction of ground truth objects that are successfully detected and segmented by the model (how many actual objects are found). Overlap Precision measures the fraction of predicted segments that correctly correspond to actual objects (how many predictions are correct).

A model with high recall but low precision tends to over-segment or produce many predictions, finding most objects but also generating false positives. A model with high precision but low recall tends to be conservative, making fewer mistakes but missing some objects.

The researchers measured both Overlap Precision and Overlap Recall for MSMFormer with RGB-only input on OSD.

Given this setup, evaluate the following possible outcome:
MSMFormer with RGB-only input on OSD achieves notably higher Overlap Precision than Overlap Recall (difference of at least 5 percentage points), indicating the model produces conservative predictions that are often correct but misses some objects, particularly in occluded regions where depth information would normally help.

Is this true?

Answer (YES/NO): NO